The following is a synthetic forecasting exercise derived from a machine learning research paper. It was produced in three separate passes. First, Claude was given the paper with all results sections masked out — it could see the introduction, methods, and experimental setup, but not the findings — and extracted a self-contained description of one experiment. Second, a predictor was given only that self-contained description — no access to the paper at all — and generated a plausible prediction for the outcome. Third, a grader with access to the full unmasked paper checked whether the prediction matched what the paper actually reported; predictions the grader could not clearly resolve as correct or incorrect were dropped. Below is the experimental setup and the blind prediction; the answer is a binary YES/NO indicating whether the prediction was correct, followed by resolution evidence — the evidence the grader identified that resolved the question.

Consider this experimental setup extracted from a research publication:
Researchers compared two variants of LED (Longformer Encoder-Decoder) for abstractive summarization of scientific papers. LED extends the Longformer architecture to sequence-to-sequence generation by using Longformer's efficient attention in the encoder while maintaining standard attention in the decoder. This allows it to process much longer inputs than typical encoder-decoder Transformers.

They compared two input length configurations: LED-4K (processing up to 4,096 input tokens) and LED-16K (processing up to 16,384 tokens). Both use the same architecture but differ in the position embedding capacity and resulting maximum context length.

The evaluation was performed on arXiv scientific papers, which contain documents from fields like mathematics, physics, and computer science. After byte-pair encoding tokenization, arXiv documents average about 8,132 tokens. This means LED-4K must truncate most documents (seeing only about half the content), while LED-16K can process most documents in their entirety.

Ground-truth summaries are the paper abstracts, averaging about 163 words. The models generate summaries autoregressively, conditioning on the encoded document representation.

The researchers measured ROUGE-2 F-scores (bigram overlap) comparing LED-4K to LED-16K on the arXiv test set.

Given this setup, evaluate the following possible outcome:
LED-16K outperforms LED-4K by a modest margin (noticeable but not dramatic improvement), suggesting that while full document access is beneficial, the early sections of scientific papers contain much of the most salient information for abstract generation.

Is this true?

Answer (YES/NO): YES